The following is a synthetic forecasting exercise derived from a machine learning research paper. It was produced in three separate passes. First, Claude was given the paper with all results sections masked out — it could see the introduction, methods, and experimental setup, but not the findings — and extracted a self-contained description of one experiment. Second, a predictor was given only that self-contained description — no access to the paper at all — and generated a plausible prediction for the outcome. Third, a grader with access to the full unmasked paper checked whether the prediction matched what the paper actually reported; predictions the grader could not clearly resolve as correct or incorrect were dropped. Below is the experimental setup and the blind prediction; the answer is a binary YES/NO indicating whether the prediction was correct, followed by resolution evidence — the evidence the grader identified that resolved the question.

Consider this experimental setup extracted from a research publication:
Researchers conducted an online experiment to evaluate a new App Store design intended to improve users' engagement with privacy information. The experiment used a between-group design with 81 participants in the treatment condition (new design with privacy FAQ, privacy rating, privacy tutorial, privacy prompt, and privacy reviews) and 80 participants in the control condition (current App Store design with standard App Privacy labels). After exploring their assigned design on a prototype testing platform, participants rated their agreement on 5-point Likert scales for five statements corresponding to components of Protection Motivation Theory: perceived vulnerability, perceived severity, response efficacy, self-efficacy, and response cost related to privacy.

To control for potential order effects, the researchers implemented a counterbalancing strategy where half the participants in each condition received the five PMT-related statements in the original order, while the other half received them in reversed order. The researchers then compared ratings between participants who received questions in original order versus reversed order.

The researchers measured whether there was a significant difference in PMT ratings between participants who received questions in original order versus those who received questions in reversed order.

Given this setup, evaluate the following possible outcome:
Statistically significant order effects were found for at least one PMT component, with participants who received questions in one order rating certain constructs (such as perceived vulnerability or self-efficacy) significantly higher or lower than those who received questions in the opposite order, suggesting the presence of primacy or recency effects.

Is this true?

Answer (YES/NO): NO